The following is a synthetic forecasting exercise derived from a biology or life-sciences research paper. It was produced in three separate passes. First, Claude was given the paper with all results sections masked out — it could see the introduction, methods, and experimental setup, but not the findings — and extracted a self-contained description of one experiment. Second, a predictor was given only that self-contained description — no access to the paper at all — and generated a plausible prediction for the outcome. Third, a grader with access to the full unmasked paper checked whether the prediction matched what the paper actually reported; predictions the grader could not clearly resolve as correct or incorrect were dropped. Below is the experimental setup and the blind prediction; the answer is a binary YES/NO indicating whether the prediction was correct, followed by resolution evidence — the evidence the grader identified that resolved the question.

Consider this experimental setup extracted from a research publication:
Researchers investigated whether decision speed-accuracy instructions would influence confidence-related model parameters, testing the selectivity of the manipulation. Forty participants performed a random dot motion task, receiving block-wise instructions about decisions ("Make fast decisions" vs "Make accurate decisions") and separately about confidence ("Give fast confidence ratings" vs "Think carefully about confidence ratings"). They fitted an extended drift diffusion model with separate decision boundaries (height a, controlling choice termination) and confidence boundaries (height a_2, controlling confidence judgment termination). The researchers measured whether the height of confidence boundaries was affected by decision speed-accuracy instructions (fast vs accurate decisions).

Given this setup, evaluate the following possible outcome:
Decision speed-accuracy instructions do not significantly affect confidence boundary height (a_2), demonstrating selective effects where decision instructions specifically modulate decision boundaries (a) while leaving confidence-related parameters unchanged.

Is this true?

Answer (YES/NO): NO